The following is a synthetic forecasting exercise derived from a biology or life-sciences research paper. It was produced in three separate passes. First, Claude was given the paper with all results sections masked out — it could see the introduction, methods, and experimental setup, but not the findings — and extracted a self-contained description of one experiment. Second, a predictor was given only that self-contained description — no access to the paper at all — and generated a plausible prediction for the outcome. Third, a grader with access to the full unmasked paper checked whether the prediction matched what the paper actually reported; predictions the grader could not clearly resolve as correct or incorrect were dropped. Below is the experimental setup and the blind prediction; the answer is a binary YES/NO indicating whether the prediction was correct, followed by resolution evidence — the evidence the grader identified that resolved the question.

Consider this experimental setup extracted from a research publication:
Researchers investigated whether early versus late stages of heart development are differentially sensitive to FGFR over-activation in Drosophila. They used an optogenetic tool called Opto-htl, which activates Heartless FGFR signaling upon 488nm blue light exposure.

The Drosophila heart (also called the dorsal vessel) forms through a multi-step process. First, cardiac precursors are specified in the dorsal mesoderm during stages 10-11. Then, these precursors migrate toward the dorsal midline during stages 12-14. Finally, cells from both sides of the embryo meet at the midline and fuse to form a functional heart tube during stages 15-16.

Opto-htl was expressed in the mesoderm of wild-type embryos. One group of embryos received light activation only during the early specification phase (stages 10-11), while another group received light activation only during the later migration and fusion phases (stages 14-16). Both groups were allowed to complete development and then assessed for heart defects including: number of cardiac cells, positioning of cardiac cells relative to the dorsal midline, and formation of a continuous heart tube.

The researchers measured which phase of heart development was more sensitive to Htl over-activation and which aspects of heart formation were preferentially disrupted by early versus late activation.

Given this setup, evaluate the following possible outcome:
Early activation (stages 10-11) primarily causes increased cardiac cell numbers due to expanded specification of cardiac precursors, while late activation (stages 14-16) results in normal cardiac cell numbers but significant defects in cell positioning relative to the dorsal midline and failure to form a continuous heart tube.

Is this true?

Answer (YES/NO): NO